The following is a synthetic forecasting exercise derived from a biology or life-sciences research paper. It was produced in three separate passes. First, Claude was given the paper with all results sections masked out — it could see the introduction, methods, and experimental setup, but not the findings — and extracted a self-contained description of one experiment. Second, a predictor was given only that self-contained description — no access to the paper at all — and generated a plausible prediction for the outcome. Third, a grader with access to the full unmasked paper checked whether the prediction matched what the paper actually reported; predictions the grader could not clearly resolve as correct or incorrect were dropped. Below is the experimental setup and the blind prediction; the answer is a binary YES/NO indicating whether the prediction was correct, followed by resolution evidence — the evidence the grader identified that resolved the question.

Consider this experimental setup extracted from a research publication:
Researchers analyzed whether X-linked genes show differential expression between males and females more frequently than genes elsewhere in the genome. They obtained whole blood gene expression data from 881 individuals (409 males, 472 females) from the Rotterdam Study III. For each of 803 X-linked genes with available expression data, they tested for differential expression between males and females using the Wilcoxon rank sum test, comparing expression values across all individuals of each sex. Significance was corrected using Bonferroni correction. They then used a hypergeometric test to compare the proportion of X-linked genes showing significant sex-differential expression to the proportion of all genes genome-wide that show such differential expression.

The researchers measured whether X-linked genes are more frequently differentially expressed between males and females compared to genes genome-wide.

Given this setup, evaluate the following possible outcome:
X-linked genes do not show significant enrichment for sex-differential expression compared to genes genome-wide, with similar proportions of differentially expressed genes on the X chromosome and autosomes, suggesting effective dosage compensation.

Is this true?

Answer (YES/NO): NO